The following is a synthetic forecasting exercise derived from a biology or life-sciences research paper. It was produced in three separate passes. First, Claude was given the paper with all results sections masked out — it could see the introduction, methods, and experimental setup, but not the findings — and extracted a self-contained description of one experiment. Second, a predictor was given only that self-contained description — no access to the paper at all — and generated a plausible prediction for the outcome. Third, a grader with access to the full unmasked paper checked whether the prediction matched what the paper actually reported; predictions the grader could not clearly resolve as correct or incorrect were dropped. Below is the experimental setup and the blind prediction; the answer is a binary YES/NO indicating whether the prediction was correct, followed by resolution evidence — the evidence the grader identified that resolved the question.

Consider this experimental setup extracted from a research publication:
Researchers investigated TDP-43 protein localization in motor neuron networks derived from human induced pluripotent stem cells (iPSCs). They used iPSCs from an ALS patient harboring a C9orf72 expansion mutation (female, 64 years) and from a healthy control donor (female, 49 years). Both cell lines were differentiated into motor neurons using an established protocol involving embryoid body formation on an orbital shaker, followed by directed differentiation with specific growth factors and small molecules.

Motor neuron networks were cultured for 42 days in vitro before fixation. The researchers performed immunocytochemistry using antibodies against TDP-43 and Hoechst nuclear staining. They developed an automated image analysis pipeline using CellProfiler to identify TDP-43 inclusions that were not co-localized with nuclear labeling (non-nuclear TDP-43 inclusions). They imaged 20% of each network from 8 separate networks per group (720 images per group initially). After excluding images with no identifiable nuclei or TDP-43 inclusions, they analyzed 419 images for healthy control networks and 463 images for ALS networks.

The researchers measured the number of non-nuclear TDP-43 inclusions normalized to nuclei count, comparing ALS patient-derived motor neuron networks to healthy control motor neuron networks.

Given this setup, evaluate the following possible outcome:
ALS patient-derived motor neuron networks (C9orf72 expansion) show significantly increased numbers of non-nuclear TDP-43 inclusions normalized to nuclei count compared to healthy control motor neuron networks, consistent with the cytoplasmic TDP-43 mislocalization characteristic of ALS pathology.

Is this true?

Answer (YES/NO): YES